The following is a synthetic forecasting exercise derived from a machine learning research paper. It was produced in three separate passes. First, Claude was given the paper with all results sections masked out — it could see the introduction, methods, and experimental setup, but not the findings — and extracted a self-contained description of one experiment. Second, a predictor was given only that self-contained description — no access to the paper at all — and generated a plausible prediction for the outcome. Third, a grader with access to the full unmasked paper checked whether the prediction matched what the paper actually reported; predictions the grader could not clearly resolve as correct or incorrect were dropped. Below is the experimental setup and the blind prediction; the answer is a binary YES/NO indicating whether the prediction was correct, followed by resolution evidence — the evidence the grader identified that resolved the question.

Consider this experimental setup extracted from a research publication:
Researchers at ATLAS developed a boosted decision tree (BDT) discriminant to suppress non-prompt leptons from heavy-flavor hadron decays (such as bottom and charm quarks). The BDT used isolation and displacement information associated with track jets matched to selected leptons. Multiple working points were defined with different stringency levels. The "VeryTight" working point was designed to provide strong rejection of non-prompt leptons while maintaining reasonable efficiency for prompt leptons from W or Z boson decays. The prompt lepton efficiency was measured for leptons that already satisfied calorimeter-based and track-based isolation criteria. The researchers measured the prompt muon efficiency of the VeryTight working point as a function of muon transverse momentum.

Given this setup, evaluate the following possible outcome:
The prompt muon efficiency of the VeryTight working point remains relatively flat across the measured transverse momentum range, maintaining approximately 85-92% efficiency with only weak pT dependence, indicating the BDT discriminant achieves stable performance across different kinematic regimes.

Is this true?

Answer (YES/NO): NO